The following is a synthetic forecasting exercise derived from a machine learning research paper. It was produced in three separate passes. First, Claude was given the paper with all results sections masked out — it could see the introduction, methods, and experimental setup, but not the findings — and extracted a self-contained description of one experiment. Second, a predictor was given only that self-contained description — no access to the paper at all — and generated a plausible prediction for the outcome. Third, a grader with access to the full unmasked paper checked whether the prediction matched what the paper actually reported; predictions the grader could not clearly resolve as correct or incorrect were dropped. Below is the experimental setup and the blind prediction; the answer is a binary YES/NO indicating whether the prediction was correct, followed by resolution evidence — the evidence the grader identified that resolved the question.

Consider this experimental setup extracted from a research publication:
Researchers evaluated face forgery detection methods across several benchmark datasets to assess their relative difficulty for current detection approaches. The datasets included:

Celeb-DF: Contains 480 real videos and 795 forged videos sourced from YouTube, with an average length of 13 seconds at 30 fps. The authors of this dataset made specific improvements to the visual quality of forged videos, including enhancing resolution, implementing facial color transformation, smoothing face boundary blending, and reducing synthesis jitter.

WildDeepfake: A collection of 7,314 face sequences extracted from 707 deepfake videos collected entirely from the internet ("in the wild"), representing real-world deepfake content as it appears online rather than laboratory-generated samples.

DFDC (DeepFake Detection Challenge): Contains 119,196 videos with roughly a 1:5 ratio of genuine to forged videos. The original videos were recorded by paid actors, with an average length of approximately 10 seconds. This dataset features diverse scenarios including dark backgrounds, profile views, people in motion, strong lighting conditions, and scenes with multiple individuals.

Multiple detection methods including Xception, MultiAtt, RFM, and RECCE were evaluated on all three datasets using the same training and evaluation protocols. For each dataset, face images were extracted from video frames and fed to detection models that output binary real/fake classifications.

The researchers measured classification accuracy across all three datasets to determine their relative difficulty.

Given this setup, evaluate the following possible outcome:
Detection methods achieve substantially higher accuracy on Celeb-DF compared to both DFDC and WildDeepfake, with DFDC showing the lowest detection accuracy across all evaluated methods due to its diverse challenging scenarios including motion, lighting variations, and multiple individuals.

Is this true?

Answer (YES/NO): NO